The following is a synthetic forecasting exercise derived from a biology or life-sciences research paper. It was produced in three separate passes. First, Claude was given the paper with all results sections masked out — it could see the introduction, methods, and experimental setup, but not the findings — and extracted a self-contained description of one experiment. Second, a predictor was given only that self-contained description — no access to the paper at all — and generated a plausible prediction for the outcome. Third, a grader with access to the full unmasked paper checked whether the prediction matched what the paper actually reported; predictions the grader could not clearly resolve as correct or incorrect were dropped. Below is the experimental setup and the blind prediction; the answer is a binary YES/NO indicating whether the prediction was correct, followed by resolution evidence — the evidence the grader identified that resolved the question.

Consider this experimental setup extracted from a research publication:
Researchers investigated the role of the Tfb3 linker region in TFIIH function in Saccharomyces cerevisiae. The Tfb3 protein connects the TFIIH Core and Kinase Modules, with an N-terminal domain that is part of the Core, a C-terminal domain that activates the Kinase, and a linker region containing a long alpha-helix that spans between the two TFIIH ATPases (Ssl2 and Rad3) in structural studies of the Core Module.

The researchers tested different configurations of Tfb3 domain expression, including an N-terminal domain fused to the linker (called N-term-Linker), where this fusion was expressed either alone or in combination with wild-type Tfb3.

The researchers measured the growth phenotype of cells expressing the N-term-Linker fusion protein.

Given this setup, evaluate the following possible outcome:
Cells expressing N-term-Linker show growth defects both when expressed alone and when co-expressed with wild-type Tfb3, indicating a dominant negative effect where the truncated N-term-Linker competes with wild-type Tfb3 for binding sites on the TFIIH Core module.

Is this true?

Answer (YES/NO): YES